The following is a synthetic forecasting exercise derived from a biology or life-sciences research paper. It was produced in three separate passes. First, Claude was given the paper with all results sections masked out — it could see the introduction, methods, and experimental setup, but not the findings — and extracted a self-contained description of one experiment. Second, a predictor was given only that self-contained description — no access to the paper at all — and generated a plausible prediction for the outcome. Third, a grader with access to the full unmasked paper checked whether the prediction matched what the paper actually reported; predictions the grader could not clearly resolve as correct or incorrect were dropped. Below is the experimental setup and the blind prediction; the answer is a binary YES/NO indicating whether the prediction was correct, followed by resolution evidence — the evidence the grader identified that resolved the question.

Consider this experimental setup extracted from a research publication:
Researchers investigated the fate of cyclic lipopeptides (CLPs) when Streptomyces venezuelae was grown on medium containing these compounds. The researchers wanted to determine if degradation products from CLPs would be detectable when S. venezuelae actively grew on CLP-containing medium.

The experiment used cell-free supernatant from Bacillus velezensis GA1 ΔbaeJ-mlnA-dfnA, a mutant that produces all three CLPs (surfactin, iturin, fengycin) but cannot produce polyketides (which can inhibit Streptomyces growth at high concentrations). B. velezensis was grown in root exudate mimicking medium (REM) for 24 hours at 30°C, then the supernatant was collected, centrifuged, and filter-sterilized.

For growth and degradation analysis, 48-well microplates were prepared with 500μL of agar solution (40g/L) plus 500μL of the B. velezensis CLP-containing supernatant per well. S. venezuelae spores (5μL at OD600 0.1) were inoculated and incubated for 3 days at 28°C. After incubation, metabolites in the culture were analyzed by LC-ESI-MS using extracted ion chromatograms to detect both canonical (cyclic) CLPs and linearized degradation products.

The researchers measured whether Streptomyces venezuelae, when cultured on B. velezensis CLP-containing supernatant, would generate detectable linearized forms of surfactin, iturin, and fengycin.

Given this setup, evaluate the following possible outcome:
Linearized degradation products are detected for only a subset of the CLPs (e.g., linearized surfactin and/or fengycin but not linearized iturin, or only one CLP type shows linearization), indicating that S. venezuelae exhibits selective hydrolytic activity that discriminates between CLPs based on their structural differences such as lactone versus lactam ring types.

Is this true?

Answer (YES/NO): NO